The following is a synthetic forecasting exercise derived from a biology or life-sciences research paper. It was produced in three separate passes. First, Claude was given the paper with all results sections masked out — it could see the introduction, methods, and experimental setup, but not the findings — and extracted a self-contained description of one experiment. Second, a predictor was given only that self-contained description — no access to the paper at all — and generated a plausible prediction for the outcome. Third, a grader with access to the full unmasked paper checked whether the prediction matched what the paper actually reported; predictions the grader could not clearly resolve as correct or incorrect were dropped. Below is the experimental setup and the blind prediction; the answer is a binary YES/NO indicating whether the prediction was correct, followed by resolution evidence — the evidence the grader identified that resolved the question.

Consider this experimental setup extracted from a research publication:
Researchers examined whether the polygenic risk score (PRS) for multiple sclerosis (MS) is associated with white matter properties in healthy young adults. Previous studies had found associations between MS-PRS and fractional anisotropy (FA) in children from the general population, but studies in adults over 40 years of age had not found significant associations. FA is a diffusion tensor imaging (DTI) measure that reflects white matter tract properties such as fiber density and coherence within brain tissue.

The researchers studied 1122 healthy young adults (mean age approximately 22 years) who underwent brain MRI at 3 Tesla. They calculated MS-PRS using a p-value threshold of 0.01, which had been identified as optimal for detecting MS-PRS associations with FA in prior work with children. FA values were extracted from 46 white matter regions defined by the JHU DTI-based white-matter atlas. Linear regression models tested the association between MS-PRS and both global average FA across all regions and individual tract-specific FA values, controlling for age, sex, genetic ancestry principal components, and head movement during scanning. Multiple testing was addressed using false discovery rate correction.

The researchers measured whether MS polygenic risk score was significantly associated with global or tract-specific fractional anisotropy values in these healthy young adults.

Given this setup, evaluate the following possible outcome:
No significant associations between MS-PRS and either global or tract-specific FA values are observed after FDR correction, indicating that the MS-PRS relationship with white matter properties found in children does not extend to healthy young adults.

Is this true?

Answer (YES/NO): YES